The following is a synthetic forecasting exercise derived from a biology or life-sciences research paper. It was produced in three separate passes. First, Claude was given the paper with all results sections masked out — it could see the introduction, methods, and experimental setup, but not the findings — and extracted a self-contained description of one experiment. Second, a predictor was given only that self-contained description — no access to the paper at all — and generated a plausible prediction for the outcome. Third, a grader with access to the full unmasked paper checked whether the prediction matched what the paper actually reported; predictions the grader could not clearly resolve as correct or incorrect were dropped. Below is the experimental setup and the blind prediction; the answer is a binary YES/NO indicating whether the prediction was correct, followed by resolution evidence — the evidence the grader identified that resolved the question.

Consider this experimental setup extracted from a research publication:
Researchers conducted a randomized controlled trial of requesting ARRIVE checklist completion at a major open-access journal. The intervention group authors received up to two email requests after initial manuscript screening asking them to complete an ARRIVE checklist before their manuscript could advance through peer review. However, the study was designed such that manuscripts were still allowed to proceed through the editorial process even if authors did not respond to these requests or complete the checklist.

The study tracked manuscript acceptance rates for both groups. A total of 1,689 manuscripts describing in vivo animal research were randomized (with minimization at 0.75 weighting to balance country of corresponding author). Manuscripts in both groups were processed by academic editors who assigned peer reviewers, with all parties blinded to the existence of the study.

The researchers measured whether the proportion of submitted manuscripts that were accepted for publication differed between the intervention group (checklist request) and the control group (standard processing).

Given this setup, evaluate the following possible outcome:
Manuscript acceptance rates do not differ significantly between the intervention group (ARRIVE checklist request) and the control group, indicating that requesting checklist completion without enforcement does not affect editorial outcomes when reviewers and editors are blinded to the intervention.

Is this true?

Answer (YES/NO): YES